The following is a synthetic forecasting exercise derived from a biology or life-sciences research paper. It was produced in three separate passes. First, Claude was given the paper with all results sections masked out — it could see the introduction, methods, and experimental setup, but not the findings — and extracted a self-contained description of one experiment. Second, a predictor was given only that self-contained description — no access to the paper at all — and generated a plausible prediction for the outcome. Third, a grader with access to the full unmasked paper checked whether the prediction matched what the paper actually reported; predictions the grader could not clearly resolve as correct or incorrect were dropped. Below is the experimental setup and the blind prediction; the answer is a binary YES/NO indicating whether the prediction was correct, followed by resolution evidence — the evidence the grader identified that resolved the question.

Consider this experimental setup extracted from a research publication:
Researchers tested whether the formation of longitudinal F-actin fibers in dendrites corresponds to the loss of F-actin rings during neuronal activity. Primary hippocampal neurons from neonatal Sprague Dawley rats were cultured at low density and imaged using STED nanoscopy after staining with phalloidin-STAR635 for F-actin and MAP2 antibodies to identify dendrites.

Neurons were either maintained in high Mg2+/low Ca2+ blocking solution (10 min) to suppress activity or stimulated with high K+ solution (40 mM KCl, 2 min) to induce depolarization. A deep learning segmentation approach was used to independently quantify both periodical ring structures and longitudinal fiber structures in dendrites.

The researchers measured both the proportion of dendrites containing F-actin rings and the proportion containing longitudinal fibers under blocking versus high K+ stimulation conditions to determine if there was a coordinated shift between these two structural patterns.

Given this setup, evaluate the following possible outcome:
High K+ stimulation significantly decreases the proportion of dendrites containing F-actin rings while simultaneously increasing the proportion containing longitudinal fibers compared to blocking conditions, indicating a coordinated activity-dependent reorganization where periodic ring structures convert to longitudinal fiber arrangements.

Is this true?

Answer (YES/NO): YES